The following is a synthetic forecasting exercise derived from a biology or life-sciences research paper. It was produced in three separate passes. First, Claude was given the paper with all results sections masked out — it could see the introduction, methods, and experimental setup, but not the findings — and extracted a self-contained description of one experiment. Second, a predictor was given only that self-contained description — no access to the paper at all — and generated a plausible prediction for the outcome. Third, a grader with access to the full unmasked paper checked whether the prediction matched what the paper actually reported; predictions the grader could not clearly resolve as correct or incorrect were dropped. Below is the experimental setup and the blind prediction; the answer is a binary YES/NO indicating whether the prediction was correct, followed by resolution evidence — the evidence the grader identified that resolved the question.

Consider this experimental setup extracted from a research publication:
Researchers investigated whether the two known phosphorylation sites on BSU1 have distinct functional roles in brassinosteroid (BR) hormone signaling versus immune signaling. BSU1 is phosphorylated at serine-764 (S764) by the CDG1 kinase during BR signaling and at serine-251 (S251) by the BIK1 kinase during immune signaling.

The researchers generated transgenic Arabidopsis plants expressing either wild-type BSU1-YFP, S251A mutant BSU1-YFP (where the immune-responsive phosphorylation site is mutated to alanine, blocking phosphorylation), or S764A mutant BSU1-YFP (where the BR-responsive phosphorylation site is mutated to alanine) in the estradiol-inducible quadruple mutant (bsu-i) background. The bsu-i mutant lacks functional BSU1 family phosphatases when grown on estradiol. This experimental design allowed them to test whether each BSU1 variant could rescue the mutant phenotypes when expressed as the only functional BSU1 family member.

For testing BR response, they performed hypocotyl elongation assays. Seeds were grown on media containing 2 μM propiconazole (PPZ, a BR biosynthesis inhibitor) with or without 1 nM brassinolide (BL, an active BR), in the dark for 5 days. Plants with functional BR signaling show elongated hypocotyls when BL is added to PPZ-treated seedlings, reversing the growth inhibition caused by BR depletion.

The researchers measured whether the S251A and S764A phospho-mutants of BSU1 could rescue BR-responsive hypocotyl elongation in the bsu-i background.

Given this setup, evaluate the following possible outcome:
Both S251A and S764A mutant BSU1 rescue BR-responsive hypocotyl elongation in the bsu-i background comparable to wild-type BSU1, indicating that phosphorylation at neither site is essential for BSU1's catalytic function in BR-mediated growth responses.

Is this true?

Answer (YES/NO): NO